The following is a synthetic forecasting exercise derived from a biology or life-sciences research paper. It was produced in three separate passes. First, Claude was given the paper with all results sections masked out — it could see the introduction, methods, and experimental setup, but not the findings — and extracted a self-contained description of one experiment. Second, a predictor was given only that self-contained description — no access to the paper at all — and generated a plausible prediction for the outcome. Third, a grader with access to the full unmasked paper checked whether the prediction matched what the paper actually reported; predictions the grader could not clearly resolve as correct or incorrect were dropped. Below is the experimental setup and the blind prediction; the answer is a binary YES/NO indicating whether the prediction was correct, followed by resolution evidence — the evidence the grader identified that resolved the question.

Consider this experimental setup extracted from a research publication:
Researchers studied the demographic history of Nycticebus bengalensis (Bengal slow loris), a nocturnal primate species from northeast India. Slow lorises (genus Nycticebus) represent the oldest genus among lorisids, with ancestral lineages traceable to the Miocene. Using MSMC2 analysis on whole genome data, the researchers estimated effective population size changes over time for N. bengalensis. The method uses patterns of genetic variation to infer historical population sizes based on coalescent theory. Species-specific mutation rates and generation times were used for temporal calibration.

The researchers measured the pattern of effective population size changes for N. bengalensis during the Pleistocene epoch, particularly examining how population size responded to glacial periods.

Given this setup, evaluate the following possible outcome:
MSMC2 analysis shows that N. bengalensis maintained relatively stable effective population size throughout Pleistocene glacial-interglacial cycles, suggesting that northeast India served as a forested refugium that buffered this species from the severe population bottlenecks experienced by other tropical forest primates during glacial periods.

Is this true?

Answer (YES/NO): NO